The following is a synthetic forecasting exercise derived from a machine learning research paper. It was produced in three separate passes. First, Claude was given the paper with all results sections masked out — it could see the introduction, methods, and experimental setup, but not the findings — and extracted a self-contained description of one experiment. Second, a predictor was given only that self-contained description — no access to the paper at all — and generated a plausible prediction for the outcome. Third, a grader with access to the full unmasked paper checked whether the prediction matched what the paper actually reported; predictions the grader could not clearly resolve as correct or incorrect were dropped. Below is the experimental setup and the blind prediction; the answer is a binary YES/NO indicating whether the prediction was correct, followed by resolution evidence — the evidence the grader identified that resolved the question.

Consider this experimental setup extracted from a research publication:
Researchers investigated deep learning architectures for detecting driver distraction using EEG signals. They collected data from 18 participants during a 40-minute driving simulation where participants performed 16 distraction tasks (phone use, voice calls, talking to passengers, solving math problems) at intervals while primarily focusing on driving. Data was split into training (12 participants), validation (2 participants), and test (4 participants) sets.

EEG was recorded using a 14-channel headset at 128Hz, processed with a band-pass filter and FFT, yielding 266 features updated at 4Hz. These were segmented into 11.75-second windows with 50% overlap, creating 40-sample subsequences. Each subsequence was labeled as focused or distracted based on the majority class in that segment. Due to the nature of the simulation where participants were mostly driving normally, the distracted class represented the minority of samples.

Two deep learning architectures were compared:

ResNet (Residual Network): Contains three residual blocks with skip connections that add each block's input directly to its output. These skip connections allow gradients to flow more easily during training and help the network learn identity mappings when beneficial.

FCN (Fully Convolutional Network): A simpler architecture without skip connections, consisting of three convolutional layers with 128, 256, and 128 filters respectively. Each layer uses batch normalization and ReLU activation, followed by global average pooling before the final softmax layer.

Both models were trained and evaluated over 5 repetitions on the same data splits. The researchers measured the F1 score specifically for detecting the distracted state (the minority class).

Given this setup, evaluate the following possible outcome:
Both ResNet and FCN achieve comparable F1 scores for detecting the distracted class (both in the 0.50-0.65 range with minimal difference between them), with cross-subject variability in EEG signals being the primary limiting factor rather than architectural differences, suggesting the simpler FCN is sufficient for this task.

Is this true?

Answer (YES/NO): NO